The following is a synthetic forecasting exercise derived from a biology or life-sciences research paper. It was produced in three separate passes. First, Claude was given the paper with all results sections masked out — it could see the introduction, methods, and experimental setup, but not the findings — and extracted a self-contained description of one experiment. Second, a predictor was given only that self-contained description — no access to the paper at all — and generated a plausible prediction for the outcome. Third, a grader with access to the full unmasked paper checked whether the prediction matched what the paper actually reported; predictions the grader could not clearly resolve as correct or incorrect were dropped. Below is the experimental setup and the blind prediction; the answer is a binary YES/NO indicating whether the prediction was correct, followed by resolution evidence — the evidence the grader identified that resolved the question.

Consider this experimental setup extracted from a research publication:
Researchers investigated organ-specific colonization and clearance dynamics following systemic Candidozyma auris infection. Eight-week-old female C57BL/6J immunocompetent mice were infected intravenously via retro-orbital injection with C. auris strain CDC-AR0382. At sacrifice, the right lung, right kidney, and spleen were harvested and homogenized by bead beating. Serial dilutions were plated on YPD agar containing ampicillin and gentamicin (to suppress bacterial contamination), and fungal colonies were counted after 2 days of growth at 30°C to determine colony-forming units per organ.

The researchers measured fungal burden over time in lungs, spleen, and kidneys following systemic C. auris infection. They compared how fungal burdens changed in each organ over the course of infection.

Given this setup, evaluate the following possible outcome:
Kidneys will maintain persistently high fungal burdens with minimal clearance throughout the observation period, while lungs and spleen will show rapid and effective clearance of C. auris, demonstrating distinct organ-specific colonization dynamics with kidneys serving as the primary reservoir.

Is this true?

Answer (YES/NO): YES